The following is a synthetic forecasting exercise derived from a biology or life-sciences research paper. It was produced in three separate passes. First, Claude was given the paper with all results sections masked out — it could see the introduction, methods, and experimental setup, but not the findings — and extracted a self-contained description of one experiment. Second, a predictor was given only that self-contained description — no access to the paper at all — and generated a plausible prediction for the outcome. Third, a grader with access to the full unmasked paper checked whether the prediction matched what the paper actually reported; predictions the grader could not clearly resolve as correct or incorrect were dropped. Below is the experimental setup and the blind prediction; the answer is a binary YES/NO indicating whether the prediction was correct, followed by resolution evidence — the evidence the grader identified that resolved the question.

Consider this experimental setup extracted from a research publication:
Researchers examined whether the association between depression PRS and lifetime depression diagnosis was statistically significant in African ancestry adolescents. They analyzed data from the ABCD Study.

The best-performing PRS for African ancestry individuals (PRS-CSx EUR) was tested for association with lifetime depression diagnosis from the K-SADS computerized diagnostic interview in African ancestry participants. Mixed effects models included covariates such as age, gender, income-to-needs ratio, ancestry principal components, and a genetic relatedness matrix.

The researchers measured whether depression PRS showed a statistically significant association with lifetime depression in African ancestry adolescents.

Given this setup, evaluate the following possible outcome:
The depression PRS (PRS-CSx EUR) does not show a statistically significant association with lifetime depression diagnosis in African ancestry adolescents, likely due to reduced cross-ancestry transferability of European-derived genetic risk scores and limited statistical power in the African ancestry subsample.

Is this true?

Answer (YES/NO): YES